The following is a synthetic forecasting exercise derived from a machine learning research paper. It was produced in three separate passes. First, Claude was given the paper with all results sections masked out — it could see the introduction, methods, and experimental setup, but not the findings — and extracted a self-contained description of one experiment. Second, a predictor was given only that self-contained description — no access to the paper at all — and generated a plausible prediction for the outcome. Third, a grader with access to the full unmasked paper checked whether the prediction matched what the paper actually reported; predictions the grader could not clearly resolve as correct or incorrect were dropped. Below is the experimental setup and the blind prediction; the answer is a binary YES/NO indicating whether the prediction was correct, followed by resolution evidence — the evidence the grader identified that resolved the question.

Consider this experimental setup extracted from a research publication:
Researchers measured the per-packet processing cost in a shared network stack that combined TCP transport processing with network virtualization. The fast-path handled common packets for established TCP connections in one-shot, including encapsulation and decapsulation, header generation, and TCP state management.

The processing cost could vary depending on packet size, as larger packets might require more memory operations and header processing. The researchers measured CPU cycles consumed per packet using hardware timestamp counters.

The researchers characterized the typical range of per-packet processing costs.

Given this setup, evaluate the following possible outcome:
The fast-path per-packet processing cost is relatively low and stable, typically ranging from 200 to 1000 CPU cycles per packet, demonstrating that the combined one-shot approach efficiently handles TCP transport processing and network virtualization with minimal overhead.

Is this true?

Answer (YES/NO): YES